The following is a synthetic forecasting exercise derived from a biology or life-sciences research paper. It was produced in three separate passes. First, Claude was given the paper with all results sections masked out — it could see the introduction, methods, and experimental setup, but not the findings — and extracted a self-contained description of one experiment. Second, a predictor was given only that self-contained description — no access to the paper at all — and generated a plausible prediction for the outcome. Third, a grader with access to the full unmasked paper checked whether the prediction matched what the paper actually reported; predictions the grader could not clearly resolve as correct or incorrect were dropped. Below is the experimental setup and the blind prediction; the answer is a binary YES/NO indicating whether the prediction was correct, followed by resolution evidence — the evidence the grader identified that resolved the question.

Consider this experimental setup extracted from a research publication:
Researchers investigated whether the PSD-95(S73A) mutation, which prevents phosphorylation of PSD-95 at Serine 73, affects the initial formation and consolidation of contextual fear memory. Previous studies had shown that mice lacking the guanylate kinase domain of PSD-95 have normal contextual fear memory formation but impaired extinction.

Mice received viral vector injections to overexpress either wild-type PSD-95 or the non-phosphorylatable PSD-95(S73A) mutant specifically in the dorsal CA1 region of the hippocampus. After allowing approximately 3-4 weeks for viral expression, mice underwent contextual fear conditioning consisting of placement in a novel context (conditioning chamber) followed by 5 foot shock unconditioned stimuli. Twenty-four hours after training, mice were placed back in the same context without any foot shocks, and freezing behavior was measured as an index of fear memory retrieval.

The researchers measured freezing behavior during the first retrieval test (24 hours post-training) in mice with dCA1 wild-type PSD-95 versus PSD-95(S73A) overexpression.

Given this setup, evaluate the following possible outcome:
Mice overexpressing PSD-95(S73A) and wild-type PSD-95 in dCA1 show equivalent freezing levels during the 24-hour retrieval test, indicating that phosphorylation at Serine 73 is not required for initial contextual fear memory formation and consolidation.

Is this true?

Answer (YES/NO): YES